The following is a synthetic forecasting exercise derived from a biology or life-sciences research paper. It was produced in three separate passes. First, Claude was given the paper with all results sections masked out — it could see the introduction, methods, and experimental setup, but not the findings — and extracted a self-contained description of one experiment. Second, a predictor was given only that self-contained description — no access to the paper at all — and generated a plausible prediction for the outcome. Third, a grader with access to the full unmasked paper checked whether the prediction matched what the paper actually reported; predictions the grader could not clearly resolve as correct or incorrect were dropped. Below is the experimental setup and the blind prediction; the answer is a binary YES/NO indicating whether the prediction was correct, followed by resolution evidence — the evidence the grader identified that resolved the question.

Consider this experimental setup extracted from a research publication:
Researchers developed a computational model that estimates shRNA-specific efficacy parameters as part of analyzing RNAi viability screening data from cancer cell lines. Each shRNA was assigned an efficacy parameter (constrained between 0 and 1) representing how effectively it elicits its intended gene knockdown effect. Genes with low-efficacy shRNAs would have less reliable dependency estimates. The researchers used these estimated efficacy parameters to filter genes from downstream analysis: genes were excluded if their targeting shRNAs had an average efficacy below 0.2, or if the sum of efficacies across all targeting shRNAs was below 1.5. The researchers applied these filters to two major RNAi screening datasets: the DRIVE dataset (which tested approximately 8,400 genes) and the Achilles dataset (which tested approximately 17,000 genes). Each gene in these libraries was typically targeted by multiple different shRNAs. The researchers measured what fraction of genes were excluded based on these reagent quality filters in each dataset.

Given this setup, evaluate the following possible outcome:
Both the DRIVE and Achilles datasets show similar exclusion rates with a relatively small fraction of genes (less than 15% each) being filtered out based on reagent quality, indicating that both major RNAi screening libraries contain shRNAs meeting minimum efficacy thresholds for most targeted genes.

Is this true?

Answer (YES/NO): NO